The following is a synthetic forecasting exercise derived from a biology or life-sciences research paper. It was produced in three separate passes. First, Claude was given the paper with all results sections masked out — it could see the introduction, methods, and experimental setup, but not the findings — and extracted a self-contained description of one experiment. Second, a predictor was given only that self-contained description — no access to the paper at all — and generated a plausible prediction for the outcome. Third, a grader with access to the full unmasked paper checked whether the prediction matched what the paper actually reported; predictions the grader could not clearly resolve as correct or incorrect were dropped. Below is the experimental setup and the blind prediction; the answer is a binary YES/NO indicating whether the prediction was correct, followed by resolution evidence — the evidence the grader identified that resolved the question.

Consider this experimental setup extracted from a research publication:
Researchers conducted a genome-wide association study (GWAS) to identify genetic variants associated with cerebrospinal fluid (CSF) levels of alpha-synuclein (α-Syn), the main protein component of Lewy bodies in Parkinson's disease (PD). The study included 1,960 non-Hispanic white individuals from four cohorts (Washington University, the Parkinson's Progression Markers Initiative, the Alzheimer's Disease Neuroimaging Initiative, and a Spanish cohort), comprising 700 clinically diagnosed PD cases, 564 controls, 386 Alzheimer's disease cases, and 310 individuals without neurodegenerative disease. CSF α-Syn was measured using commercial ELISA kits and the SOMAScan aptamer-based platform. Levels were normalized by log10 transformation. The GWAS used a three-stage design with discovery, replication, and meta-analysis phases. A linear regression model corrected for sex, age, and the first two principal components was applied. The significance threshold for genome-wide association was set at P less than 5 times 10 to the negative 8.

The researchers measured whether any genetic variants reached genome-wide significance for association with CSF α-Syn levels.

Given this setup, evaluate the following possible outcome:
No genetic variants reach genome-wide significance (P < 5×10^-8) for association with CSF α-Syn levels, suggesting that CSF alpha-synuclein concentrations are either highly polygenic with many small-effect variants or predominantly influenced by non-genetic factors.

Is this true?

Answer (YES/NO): YES